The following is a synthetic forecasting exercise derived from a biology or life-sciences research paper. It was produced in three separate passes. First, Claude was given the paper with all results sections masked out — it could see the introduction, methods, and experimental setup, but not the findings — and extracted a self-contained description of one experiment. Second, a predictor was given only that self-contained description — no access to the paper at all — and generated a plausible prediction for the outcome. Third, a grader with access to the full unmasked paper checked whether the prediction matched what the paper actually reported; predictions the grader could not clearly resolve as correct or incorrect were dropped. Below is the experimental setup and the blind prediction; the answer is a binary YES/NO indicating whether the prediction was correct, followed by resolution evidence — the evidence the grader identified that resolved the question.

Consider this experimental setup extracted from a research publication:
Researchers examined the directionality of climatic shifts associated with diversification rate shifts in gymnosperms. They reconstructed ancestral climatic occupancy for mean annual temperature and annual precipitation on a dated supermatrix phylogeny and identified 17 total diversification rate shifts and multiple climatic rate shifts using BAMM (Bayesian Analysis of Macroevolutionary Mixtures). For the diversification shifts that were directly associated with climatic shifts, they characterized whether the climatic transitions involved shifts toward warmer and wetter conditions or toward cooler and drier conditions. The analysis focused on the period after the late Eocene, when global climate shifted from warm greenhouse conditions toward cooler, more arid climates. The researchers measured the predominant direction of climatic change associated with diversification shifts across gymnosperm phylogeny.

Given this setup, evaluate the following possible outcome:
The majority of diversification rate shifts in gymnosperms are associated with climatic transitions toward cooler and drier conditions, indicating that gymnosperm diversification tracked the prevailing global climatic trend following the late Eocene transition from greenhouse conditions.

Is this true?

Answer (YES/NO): YES